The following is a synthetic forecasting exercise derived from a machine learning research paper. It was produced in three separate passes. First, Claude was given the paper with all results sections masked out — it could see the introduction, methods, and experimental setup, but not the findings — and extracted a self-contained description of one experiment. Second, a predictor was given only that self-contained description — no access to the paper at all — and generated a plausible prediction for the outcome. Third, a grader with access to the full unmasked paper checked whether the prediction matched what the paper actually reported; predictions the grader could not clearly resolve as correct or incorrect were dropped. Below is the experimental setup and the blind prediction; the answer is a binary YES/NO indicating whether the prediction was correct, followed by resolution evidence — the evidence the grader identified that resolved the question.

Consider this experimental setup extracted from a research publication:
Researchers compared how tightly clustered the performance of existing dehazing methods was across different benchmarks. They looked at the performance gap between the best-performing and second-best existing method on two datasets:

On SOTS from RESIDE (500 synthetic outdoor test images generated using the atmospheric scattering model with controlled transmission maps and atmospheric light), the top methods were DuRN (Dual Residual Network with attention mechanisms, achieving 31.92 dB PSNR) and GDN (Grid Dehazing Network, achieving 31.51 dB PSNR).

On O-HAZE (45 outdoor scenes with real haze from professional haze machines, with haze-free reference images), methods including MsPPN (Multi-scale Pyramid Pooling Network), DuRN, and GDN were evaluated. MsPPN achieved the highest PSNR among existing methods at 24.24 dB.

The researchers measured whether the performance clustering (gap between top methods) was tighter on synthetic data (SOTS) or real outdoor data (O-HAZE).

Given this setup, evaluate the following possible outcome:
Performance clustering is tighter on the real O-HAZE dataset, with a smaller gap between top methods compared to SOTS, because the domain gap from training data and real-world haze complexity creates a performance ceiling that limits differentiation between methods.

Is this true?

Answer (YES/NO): NO